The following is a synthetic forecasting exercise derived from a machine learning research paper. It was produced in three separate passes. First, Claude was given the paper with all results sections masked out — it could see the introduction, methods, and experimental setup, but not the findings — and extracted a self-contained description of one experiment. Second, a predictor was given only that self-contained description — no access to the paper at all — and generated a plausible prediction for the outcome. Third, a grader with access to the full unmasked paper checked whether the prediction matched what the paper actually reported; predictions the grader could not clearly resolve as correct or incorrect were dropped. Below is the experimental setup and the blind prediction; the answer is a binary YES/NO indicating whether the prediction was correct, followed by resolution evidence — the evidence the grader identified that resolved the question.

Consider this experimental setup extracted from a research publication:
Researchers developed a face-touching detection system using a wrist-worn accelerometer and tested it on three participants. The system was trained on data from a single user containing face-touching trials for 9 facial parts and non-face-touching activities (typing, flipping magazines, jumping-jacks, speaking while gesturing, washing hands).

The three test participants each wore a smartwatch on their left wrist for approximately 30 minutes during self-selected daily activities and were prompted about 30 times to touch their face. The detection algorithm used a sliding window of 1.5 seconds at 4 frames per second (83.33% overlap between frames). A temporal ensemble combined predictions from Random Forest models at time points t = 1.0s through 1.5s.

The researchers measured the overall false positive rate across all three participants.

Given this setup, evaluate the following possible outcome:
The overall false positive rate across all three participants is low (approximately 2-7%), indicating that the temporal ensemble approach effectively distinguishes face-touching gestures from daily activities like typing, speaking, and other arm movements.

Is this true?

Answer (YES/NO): NO